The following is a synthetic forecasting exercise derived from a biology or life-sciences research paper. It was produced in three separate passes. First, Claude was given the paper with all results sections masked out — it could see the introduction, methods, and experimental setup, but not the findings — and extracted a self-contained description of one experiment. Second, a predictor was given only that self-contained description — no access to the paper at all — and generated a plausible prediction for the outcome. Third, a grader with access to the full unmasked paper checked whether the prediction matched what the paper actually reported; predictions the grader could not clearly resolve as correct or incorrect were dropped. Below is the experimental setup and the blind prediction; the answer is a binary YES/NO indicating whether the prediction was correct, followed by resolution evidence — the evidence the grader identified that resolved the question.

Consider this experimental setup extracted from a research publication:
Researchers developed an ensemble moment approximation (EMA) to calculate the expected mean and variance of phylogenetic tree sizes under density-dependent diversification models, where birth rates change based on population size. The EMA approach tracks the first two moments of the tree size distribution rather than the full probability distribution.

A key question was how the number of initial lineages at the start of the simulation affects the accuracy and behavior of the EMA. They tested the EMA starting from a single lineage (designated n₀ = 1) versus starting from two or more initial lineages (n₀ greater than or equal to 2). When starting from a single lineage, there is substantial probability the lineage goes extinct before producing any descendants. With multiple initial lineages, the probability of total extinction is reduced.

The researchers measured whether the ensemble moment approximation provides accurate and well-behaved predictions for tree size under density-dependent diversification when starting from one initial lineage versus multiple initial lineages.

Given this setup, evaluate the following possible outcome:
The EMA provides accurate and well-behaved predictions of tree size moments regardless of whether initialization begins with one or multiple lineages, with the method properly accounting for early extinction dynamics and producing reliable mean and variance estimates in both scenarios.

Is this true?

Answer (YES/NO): NO